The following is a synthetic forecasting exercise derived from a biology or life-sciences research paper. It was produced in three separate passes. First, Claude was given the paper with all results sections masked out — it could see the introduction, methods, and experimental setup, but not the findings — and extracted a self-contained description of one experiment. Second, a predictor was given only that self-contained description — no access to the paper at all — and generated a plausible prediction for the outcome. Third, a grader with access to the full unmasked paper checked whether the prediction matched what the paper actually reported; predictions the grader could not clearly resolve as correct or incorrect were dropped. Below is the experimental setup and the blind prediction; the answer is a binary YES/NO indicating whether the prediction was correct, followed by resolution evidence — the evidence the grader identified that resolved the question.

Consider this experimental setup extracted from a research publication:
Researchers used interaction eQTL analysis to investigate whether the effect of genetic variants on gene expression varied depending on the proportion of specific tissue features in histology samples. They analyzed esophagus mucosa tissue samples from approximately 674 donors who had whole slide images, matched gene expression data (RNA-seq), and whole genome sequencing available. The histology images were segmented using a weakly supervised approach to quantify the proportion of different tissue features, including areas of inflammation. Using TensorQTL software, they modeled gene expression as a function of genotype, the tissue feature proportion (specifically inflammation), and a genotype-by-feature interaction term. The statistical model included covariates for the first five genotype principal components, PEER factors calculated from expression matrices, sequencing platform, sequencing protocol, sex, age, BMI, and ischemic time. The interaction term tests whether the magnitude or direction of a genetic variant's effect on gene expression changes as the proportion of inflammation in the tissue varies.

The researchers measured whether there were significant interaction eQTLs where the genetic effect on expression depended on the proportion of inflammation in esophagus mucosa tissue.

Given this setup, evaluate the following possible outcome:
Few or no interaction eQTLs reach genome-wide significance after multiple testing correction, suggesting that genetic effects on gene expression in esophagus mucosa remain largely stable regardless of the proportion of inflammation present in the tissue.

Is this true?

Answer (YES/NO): NO